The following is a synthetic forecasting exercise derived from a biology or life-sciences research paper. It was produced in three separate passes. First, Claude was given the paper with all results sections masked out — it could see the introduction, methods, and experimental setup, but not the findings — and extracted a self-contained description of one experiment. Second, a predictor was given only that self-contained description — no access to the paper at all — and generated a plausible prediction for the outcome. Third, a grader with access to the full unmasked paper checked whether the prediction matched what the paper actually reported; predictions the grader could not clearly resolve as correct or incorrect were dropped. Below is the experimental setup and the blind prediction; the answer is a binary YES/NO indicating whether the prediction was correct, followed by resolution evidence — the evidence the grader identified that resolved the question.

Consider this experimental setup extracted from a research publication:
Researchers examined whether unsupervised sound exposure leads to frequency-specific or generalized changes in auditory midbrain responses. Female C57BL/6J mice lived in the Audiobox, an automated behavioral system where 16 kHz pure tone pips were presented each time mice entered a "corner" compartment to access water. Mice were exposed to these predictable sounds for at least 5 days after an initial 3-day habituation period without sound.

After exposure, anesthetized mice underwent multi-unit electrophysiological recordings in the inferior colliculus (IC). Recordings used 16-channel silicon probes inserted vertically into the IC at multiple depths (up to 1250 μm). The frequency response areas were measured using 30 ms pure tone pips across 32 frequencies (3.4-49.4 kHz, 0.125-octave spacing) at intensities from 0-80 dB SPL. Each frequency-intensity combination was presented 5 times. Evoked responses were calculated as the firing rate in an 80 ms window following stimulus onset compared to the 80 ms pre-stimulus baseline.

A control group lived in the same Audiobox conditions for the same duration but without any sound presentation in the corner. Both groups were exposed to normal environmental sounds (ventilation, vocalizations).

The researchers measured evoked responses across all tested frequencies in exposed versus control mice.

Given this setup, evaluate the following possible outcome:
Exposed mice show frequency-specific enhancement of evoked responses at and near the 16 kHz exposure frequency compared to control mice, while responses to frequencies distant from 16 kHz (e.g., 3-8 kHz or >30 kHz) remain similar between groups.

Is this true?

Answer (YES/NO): NO